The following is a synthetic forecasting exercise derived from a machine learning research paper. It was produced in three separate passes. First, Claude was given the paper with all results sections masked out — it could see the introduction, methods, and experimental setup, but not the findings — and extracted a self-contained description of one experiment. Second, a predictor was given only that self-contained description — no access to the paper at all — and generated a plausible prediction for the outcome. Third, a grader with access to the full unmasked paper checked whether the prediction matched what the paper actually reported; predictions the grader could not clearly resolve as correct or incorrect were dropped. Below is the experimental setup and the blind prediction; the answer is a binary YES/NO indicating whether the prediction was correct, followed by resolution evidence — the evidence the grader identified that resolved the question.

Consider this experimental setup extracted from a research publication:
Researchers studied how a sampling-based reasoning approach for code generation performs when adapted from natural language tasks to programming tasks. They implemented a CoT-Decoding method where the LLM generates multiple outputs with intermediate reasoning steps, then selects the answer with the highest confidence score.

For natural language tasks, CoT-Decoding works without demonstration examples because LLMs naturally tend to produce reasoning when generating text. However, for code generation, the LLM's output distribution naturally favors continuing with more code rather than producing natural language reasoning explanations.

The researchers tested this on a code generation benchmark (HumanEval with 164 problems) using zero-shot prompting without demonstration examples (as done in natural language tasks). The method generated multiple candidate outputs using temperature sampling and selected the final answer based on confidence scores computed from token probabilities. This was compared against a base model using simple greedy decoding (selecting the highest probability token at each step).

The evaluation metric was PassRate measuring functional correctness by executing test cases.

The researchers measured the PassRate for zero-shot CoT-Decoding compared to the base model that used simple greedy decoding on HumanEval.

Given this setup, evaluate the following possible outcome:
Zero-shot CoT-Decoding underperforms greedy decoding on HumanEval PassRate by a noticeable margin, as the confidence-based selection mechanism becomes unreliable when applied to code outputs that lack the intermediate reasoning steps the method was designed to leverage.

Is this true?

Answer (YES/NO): YES